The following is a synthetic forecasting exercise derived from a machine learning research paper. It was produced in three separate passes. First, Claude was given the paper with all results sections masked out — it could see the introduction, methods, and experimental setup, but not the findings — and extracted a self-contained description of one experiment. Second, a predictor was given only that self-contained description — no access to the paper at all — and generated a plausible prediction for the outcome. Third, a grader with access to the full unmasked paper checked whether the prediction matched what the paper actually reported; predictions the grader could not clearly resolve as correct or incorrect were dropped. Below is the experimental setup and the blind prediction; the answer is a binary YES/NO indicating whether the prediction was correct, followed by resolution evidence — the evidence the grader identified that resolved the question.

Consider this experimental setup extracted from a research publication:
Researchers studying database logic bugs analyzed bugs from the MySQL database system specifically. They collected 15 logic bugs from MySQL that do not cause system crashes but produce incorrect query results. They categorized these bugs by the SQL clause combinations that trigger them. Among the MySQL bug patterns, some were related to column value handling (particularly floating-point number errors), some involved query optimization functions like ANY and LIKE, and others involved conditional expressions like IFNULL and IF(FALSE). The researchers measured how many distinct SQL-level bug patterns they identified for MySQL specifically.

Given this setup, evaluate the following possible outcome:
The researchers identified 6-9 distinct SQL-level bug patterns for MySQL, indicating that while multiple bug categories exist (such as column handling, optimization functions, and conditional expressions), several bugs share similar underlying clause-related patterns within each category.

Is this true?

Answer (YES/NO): NO